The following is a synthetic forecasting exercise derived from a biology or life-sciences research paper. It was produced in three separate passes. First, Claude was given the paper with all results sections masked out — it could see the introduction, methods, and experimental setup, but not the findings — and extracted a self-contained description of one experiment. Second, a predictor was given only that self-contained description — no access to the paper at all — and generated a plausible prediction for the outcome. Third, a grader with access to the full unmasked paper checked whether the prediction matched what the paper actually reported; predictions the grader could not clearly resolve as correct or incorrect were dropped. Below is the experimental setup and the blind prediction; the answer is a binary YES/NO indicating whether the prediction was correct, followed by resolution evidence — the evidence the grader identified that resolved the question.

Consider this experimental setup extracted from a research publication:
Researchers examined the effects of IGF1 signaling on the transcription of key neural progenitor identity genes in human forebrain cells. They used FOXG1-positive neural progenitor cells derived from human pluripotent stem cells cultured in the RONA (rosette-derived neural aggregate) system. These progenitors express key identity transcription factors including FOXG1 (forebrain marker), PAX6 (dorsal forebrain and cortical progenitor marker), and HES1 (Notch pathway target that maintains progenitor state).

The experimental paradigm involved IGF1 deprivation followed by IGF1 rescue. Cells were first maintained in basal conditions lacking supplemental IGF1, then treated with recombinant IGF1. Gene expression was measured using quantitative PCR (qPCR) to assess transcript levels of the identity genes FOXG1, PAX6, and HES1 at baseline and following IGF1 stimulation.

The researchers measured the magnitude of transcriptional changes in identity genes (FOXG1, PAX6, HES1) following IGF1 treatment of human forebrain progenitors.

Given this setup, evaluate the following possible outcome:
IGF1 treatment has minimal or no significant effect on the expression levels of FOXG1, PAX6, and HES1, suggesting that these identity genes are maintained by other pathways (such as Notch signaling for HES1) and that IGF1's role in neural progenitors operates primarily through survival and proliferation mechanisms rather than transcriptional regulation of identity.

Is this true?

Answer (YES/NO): NO